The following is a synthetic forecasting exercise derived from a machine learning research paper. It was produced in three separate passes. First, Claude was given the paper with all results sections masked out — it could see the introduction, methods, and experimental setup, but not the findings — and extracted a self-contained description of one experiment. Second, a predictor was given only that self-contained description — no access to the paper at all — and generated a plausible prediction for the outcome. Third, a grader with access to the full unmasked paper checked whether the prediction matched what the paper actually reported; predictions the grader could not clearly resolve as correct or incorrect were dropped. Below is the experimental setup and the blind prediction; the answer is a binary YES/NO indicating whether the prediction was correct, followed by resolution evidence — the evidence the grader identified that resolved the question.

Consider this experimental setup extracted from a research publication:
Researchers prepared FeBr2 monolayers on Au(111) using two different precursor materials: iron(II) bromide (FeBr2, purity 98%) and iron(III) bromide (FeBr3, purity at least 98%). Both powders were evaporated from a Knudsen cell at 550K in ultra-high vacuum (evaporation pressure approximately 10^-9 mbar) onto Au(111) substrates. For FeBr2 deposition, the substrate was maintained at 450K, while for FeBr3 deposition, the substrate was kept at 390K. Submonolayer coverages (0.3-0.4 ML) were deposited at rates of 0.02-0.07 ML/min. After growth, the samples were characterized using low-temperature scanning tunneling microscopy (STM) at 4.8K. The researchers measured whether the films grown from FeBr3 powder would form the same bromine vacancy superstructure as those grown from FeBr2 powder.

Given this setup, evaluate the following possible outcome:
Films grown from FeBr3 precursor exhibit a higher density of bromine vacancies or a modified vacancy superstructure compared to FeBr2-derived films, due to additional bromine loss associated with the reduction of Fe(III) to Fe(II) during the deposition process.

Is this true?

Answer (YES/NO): NO